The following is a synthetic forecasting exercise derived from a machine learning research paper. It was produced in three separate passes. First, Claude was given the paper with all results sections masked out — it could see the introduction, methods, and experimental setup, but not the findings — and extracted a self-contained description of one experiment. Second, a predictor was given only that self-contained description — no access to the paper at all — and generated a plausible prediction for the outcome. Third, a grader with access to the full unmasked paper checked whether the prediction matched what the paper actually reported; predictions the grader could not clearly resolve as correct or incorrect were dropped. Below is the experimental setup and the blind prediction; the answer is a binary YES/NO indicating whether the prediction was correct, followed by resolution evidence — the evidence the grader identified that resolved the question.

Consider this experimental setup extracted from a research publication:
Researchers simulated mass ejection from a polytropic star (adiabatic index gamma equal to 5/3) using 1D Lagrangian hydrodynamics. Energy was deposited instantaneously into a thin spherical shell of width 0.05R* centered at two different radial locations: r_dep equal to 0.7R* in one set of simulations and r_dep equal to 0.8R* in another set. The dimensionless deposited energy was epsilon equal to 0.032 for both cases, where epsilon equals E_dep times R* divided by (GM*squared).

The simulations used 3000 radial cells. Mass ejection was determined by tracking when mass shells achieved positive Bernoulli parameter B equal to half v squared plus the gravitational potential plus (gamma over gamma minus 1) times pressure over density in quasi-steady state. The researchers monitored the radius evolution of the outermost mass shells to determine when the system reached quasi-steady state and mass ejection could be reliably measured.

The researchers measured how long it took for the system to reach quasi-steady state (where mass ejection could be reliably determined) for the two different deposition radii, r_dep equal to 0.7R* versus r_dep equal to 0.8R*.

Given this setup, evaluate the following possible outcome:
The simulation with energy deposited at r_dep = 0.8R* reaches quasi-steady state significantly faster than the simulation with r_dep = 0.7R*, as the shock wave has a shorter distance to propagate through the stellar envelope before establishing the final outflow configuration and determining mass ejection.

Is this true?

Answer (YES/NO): NO